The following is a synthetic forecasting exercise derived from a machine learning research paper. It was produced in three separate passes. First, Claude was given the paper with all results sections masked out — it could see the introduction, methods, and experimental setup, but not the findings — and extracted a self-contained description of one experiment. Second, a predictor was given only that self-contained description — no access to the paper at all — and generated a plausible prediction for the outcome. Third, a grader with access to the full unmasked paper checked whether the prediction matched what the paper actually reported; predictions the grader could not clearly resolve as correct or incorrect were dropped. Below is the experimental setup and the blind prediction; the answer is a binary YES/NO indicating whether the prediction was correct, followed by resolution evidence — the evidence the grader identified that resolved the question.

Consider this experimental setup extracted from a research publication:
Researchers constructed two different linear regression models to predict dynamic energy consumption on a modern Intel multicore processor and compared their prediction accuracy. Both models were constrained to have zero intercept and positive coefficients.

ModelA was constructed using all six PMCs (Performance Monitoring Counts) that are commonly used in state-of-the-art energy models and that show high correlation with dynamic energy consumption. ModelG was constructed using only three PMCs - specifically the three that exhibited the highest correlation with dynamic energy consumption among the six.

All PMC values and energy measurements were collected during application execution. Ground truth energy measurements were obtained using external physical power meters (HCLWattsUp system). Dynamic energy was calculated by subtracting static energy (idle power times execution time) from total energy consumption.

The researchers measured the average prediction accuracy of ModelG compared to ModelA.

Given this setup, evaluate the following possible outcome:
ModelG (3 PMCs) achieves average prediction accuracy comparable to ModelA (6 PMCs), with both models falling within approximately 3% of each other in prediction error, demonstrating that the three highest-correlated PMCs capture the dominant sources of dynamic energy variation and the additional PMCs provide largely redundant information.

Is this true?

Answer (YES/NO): NO